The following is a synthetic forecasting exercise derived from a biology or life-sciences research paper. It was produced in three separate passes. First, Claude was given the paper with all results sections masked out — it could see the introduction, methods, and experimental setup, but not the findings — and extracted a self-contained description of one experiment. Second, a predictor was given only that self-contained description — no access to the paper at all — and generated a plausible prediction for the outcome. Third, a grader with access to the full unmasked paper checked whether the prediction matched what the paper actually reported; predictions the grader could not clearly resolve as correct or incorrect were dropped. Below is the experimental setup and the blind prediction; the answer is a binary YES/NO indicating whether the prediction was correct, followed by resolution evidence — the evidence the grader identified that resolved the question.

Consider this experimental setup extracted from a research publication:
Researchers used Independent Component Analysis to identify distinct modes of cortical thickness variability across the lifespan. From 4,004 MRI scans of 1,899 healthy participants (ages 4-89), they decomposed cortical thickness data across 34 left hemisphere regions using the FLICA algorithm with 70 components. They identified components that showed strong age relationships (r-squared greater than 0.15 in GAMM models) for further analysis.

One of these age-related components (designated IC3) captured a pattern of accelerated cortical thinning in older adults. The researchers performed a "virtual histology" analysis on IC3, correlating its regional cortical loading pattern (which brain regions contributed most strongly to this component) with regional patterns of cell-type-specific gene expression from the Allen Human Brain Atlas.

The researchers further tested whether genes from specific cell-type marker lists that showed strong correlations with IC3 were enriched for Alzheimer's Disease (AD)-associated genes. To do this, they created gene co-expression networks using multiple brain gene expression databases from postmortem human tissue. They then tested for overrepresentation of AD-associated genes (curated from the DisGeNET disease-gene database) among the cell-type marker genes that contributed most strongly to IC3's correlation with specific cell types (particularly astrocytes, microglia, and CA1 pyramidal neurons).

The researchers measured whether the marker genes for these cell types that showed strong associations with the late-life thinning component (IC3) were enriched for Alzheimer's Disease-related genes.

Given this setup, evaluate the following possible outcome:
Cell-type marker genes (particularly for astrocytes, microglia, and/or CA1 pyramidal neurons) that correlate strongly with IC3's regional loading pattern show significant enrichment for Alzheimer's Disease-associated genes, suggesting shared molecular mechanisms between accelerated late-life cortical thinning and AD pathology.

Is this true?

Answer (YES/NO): YES